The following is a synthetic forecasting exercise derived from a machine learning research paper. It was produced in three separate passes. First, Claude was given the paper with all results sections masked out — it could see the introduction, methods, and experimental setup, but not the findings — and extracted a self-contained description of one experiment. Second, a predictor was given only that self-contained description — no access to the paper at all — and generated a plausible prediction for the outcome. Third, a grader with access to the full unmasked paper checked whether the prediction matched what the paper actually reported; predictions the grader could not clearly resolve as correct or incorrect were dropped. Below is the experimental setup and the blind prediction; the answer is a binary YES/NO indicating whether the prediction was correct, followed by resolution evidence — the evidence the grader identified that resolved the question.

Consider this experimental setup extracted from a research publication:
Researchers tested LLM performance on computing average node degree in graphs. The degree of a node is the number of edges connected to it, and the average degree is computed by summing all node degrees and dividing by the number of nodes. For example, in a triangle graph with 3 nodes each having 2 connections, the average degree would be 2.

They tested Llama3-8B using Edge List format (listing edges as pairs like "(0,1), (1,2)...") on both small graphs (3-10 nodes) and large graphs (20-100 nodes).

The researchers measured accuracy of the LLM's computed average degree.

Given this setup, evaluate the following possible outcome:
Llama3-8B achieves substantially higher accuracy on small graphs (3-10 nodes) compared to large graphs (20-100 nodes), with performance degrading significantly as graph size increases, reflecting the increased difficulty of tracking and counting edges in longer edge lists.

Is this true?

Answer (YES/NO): NO